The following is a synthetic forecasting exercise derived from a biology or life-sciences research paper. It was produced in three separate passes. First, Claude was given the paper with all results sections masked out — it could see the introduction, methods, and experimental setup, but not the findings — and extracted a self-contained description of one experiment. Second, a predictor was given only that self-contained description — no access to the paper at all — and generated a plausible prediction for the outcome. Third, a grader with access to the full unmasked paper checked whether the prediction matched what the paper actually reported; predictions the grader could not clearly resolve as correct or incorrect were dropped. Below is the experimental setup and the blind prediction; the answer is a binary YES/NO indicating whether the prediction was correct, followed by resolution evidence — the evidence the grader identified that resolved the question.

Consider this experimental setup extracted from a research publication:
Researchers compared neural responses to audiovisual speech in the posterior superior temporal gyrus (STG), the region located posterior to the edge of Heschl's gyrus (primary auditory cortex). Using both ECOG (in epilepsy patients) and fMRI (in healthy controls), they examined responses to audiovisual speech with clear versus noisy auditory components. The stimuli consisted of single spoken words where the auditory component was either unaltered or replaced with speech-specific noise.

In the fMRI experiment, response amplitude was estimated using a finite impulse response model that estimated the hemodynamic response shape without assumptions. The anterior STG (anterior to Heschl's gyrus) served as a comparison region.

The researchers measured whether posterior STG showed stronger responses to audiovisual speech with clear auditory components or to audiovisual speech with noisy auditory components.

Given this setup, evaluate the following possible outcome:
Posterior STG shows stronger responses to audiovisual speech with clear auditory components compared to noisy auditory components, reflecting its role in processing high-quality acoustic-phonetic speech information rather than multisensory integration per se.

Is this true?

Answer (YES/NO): NO